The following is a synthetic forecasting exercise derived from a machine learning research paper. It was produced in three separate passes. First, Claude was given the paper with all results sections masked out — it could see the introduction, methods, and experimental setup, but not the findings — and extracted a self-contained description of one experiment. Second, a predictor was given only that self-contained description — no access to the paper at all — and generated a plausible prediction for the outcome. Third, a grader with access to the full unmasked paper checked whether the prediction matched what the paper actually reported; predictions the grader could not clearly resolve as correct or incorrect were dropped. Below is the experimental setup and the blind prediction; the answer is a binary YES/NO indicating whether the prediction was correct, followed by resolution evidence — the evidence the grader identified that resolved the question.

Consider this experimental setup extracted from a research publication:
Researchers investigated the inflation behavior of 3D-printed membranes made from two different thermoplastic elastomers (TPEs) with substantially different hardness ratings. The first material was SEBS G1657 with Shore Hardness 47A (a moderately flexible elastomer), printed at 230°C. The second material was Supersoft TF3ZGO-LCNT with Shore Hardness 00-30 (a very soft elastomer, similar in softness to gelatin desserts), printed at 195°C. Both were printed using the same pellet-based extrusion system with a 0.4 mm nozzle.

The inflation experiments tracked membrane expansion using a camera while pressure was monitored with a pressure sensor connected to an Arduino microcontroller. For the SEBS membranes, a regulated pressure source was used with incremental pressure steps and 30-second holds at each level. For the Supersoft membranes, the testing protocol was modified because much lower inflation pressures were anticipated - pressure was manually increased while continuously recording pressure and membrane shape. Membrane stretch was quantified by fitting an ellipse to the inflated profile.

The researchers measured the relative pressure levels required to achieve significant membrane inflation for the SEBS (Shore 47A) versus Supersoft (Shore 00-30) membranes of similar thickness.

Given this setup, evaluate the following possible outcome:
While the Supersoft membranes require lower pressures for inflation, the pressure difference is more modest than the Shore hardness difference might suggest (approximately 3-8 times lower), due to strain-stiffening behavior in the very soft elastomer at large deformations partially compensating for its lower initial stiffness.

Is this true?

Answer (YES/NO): NO